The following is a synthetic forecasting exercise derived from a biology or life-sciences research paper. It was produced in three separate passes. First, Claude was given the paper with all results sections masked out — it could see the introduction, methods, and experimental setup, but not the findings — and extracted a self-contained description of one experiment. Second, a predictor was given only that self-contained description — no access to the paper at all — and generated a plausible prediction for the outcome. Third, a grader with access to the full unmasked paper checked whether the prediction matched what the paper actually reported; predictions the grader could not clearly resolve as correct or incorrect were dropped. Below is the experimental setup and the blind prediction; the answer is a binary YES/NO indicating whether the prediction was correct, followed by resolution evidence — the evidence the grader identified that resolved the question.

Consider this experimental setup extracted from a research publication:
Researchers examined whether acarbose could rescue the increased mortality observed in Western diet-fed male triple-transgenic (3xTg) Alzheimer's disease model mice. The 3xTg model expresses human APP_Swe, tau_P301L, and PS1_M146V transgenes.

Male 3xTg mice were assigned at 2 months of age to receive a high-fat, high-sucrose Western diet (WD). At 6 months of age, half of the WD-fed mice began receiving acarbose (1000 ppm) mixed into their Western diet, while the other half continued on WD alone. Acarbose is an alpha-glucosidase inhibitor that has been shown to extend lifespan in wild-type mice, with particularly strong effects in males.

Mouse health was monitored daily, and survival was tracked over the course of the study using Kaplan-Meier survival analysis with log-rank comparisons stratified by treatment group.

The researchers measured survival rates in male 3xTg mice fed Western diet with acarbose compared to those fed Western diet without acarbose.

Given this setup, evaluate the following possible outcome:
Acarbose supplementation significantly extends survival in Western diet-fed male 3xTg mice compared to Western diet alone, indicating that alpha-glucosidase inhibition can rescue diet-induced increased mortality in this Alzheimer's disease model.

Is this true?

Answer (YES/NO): NO